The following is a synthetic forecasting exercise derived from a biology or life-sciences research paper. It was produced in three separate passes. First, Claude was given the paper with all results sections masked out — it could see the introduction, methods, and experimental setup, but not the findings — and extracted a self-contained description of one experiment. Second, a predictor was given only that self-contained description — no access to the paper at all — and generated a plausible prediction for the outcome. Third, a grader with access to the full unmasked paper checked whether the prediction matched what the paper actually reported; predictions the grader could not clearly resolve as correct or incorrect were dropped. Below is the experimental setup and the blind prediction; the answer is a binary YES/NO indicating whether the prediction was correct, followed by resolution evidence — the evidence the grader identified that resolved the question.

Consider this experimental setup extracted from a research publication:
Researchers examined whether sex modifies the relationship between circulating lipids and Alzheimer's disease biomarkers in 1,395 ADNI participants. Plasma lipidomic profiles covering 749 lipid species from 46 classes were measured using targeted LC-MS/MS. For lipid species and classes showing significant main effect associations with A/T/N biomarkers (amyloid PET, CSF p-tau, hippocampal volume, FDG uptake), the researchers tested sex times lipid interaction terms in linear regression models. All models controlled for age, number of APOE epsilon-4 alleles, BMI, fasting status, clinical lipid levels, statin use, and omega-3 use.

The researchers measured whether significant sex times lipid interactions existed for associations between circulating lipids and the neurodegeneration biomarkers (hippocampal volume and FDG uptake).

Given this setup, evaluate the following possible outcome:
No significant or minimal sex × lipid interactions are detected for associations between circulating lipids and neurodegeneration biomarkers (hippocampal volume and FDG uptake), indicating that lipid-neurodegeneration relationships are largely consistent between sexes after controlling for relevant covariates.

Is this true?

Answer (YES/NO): YES